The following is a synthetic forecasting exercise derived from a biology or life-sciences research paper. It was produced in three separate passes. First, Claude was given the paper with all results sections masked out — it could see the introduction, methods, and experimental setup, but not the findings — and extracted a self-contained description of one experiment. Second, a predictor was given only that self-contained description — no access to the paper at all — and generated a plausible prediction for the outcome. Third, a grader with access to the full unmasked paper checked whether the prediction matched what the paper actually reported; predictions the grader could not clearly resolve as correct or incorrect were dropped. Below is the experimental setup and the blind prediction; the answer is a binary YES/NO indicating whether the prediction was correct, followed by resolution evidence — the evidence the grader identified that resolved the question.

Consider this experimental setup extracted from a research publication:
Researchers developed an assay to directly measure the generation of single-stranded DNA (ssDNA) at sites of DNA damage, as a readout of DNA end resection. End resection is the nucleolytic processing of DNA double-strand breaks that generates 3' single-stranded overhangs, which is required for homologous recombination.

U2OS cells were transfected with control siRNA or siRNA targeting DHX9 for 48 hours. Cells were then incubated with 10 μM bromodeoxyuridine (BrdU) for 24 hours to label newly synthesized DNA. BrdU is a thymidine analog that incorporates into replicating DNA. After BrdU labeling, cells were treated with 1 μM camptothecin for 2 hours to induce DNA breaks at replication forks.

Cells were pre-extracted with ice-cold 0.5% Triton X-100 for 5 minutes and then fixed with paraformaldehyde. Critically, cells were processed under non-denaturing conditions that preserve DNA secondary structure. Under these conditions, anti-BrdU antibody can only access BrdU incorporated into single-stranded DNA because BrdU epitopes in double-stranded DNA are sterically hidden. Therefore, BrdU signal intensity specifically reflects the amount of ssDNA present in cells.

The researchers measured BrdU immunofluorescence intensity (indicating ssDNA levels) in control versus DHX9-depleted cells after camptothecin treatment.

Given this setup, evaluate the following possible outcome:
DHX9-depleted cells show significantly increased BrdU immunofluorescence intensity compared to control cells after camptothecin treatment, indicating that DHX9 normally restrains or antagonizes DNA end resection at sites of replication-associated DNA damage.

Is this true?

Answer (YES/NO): NO